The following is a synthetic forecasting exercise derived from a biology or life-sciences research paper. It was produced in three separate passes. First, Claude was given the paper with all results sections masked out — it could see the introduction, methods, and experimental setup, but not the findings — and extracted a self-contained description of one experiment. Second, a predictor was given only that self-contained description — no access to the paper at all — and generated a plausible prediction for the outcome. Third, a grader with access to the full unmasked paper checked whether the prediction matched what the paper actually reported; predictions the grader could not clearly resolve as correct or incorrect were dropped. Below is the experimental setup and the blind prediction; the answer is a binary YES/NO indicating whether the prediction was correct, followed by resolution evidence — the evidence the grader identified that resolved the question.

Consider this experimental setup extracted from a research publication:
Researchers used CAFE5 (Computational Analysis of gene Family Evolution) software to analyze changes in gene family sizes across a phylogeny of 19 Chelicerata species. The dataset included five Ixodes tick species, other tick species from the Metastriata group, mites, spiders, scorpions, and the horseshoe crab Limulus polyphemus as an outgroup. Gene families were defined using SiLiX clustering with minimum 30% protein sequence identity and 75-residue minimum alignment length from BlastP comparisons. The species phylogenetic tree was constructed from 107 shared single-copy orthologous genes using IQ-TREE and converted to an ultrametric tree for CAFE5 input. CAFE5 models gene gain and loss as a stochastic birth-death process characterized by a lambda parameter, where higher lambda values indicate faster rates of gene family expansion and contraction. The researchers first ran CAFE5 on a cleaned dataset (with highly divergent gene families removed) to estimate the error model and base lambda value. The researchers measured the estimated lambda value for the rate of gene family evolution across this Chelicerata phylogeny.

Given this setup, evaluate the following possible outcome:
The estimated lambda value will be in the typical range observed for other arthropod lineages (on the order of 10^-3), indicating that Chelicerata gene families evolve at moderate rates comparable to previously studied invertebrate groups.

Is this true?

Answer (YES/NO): NO